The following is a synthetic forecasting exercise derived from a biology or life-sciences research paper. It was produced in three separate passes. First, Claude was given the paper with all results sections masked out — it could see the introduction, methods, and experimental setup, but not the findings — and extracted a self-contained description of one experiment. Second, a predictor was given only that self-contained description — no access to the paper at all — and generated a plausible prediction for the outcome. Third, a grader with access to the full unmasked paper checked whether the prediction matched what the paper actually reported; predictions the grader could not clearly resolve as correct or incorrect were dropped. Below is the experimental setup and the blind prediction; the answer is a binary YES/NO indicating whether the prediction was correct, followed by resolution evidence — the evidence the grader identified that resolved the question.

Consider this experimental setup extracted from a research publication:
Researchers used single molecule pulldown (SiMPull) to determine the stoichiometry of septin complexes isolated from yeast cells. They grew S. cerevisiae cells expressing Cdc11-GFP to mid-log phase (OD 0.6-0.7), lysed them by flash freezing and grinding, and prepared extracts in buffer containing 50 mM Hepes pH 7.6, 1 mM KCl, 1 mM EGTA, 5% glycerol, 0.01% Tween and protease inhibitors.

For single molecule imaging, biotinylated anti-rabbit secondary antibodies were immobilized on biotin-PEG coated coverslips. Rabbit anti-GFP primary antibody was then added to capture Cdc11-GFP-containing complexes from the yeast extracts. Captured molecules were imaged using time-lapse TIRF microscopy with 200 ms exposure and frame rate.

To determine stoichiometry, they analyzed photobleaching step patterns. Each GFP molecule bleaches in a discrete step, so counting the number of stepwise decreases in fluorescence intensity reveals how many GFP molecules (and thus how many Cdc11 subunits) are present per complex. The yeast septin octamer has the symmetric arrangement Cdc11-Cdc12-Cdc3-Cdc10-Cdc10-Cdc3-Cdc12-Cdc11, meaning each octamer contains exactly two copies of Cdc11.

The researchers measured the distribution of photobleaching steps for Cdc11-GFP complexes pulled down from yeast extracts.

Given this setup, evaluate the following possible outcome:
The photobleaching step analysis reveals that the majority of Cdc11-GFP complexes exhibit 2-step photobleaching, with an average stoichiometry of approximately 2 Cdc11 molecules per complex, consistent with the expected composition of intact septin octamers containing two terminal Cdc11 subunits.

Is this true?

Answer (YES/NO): YES